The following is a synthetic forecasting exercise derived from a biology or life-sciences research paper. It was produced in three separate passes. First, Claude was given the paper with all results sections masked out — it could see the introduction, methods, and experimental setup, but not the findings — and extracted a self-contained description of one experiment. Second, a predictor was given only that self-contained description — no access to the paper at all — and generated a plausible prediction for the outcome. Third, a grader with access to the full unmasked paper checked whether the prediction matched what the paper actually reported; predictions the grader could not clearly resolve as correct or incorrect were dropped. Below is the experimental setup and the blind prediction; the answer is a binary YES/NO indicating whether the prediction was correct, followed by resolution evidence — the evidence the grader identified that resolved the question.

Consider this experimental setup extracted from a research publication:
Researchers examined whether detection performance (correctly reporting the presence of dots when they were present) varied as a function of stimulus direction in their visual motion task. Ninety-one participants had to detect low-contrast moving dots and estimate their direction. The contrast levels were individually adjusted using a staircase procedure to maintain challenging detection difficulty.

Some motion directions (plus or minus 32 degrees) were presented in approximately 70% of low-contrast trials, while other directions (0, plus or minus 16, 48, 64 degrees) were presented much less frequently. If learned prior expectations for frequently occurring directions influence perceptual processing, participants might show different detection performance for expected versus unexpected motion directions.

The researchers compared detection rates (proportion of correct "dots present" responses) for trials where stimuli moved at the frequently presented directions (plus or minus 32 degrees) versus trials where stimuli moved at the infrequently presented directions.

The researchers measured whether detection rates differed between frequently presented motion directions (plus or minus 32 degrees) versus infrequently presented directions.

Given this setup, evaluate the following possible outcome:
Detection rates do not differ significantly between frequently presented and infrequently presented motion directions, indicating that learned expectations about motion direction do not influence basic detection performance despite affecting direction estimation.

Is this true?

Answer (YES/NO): NO